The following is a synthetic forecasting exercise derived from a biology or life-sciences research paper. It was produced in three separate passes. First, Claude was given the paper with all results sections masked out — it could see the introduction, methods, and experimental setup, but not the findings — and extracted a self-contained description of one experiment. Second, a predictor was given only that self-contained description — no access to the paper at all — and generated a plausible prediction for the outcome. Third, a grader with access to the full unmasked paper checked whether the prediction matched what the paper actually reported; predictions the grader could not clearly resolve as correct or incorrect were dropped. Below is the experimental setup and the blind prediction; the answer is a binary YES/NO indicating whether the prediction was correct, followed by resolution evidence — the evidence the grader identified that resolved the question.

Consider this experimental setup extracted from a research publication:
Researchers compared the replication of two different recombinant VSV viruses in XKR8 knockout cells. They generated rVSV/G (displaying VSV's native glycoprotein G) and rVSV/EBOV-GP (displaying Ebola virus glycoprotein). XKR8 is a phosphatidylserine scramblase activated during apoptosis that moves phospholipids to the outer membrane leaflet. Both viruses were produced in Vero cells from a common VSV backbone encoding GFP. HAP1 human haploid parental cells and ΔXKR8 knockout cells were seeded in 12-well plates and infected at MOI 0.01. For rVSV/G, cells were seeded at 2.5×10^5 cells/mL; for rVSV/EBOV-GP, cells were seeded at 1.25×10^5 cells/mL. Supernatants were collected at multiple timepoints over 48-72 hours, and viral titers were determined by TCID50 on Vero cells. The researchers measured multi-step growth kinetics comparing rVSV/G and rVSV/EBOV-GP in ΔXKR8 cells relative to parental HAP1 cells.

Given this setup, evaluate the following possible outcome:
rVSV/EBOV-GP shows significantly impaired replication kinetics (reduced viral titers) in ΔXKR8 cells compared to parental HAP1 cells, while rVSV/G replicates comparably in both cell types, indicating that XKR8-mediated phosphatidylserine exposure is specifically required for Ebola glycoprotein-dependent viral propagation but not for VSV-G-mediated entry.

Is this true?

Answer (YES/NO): YES